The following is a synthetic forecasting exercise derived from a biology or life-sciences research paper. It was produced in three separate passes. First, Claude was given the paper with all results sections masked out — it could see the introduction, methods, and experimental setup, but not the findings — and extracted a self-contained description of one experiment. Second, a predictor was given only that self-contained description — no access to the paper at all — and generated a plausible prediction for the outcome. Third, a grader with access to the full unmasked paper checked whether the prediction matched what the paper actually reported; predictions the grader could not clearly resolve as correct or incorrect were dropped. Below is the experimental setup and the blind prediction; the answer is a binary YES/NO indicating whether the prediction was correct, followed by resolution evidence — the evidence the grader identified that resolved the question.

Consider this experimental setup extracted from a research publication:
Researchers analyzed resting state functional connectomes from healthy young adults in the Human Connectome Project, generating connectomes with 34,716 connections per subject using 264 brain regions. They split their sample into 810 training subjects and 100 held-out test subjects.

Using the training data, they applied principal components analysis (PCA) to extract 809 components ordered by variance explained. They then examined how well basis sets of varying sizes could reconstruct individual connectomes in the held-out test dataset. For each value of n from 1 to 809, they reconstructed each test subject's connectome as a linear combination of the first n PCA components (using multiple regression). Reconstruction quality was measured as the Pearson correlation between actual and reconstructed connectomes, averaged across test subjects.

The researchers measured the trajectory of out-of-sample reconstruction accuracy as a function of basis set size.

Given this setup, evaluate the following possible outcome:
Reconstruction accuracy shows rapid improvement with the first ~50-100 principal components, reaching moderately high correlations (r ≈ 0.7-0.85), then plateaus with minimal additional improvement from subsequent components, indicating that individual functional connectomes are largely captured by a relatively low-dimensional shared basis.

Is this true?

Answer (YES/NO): NO